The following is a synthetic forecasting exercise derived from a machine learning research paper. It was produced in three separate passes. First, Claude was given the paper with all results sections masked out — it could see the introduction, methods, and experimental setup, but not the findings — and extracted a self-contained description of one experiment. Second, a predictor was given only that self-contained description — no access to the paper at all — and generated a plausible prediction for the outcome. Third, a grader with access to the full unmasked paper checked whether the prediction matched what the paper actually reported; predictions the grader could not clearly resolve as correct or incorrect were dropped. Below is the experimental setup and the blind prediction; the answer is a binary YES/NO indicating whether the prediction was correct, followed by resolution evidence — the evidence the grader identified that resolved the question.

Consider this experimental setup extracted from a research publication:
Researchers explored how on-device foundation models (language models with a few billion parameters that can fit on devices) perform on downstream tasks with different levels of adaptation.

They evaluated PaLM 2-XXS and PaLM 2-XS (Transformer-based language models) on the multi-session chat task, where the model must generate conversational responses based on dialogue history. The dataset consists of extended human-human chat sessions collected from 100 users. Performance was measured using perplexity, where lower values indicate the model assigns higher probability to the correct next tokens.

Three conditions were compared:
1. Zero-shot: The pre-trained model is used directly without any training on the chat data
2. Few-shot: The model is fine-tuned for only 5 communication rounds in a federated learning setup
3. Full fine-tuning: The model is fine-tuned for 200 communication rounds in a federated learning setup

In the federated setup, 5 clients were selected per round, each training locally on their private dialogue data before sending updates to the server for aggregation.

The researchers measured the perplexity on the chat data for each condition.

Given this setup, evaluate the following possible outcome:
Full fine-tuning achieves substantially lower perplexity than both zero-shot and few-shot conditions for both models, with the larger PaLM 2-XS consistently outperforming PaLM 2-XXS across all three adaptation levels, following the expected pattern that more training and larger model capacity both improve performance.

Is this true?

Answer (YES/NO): YES